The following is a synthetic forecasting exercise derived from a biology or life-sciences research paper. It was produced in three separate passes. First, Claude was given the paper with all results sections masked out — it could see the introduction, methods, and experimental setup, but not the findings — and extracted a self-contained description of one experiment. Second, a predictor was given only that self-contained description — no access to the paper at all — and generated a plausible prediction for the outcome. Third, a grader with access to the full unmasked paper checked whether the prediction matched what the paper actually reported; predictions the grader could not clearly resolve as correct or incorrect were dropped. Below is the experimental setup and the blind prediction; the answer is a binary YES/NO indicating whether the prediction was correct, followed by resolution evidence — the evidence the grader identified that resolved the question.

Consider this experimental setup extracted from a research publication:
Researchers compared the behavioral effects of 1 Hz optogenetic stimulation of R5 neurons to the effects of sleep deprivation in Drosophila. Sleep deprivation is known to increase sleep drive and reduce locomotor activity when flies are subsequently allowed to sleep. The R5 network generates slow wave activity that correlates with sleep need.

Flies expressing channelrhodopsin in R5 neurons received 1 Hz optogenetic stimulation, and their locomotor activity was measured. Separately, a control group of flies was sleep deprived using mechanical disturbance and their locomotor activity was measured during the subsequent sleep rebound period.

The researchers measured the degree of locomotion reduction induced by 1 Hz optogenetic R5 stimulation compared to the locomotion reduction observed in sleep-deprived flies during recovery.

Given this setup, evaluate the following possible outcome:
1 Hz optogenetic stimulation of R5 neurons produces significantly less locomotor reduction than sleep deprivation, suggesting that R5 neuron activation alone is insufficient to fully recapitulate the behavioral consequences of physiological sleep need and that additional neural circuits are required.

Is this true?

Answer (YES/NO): NO